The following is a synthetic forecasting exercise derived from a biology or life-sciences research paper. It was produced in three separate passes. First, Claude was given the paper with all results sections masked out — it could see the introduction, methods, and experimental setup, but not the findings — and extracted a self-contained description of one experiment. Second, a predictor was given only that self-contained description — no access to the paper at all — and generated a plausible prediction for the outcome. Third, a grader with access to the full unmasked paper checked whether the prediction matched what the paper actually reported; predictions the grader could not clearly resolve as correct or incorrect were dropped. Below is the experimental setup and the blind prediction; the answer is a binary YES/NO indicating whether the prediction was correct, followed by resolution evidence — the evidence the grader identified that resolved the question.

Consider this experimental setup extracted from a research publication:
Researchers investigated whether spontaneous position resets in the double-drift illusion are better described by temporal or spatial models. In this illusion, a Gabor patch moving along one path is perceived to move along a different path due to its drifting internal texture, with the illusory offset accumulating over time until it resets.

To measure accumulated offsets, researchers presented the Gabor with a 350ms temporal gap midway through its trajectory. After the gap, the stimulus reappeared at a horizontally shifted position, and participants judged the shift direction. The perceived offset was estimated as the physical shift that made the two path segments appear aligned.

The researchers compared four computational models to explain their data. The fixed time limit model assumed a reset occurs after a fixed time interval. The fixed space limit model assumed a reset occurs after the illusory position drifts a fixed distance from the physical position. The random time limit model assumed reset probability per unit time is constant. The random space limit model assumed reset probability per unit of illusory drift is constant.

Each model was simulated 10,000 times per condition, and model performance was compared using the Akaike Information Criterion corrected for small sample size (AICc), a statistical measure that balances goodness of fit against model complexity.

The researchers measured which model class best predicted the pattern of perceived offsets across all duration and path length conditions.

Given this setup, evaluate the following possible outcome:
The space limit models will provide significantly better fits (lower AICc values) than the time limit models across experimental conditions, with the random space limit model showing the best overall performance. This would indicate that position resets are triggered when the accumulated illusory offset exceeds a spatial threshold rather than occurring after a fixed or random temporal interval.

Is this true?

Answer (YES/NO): NO